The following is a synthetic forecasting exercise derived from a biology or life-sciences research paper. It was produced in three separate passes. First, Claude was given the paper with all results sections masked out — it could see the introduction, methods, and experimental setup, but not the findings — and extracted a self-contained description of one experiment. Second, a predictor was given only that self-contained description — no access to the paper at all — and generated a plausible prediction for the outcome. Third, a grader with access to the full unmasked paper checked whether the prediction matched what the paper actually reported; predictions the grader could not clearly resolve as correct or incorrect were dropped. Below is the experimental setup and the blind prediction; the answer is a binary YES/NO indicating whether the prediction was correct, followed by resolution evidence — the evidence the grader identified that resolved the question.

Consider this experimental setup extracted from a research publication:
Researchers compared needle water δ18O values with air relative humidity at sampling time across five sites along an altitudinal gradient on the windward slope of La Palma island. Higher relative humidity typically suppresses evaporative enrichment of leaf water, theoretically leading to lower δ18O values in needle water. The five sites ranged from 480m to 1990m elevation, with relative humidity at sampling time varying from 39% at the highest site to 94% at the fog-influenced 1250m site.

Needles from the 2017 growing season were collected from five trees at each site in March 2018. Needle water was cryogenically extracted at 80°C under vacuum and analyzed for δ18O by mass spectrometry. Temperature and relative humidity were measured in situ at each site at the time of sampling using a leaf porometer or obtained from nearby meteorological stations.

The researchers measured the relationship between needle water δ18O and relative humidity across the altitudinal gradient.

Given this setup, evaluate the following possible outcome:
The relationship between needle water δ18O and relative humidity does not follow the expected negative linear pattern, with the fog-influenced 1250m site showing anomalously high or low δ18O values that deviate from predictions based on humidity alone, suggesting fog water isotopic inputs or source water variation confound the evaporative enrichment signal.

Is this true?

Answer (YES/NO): NO